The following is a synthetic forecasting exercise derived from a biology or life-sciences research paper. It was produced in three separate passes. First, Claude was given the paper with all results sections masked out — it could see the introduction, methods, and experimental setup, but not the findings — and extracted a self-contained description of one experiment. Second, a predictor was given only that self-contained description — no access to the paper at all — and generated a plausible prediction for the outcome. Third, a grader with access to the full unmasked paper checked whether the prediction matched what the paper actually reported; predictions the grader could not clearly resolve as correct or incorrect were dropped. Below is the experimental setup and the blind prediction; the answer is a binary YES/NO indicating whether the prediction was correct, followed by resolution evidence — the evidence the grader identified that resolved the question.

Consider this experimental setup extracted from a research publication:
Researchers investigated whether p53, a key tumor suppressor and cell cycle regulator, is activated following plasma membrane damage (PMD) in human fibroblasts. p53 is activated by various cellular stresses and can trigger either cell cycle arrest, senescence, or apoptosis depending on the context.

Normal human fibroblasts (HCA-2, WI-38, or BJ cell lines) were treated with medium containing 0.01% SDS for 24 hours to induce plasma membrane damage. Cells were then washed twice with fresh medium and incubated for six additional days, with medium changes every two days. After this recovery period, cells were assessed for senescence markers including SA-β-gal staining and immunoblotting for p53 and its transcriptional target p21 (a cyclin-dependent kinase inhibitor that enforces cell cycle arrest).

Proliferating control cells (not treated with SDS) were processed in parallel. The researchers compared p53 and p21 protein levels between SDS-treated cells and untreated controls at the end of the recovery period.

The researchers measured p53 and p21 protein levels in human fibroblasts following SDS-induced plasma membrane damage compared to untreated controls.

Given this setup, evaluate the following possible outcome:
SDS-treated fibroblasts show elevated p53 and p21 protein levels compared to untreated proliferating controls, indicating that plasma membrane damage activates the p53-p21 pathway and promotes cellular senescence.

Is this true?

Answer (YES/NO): YES